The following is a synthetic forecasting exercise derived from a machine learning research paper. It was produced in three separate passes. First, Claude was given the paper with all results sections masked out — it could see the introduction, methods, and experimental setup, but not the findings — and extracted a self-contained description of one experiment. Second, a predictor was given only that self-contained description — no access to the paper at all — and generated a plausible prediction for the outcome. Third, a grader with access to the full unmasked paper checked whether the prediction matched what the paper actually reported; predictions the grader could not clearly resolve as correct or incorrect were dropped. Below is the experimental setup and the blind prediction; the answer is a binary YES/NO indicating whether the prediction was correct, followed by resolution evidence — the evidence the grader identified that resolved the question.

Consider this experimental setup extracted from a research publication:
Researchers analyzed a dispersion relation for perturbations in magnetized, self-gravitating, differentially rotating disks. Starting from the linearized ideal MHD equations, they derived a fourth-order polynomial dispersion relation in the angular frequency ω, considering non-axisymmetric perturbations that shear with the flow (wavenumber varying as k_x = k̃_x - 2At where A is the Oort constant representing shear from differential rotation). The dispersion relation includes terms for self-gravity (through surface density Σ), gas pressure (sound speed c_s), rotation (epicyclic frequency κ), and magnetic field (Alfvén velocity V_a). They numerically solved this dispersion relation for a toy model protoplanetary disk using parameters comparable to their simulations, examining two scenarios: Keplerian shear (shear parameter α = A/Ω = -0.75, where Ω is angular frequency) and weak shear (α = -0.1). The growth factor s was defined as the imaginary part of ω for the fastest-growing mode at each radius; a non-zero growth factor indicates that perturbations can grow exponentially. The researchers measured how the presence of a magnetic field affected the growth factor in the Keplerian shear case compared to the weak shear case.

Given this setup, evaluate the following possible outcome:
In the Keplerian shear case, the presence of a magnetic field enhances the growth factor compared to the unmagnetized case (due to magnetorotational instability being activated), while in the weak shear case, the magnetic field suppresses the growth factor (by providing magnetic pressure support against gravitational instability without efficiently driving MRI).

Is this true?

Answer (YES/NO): NO